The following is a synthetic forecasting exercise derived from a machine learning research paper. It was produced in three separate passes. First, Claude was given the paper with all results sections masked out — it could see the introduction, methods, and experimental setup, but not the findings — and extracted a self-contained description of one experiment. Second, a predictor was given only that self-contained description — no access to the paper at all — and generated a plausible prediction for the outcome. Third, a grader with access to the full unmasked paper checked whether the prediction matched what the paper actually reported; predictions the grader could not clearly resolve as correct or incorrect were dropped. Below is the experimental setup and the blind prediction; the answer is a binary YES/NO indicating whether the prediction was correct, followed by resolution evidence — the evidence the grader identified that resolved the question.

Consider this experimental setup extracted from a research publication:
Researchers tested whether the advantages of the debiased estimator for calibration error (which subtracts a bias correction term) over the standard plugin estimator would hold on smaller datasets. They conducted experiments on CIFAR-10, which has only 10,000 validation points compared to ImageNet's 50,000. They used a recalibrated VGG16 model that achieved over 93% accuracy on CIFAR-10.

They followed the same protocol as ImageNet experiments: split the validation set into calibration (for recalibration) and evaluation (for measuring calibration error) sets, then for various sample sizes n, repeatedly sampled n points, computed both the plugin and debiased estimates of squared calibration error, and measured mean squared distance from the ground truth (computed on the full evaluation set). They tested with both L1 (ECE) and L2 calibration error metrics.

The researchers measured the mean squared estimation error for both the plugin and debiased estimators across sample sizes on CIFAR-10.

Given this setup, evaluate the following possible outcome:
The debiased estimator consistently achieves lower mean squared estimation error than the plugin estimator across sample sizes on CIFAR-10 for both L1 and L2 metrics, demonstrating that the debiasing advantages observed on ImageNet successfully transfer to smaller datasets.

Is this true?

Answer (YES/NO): YES